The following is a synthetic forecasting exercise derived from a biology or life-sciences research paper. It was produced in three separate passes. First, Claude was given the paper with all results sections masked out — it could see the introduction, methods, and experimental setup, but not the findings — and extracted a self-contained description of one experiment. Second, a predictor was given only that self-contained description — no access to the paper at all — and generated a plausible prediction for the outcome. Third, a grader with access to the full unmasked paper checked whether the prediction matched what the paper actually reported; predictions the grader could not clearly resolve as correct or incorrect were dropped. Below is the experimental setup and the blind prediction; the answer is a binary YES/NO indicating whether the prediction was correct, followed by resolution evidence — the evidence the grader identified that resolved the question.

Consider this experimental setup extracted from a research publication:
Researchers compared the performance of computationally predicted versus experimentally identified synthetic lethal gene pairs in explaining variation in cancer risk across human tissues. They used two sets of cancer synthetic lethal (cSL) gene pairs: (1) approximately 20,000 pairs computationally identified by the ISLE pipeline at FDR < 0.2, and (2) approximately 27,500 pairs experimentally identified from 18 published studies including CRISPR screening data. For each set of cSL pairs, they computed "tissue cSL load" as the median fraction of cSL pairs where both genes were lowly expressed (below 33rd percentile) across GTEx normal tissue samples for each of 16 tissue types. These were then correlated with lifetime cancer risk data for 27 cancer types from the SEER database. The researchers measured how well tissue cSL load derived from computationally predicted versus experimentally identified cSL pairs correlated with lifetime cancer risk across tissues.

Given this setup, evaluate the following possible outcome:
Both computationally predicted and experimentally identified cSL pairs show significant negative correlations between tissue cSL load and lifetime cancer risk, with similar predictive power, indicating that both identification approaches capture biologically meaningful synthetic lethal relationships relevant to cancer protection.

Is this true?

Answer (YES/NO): NO